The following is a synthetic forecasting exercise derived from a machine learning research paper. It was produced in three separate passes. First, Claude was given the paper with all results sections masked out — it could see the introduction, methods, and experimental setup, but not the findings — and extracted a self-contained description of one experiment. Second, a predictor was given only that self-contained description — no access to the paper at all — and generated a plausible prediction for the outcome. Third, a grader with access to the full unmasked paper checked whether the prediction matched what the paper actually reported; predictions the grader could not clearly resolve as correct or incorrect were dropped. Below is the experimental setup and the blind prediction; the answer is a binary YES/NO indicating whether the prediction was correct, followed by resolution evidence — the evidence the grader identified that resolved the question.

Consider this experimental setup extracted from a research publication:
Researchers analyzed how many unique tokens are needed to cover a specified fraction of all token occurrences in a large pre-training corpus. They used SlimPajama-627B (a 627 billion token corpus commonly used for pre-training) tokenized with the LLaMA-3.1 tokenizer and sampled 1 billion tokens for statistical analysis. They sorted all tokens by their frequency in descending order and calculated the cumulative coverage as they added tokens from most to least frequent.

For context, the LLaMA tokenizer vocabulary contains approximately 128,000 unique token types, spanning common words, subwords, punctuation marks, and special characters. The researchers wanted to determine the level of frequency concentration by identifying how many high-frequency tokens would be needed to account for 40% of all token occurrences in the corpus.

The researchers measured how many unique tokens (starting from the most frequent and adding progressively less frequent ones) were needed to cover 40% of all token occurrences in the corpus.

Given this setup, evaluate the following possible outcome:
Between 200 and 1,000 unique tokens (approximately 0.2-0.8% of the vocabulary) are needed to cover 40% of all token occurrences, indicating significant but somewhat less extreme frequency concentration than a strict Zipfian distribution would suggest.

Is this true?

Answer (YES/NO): NO